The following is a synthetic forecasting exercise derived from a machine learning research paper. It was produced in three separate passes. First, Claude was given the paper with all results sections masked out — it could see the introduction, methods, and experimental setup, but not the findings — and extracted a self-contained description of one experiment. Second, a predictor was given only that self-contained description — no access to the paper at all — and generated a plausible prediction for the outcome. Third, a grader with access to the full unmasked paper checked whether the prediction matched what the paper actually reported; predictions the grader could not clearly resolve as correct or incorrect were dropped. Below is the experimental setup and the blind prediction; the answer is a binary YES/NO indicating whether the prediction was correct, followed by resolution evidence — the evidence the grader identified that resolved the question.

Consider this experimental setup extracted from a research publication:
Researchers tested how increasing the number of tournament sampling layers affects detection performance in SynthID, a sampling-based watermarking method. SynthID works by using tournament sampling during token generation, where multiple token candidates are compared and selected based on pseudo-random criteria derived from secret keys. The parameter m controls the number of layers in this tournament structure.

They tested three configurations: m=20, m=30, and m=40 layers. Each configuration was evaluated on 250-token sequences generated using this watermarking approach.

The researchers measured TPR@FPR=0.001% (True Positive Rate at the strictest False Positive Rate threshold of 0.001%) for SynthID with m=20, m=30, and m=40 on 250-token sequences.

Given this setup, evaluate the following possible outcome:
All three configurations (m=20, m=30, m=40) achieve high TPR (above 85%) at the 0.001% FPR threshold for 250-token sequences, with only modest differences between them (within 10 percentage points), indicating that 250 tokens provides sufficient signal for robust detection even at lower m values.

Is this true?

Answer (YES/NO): NO